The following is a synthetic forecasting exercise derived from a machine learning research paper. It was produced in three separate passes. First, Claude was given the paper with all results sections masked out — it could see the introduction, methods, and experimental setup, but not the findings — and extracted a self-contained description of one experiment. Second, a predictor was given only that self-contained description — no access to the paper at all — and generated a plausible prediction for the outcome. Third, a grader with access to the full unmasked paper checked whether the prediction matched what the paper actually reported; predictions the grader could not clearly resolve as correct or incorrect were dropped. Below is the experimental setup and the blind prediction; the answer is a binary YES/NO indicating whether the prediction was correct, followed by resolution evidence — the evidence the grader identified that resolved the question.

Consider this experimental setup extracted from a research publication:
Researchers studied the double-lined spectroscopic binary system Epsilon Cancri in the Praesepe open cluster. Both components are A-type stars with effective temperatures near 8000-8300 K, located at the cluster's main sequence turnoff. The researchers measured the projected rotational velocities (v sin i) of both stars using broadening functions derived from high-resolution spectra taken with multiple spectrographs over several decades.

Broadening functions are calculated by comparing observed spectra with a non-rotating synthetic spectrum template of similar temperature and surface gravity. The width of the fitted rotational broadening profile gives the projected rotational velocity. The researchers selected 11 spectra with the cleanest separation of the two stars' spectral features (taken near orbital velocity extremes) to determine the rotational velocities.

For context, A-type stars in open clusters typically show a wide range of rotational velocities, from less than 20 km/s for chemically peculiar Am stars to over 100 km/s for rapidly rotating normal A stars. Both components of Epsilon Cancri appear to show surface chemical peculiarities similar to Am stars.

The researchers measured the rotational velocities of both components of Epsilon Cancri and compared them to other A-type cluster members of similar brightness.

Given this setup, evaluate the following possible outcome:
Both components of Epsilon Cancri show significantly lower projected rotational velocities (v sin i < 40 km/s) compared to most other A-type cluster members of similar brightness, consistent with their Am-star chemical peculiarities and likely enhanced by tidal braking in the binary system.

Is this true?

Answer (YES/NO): NO